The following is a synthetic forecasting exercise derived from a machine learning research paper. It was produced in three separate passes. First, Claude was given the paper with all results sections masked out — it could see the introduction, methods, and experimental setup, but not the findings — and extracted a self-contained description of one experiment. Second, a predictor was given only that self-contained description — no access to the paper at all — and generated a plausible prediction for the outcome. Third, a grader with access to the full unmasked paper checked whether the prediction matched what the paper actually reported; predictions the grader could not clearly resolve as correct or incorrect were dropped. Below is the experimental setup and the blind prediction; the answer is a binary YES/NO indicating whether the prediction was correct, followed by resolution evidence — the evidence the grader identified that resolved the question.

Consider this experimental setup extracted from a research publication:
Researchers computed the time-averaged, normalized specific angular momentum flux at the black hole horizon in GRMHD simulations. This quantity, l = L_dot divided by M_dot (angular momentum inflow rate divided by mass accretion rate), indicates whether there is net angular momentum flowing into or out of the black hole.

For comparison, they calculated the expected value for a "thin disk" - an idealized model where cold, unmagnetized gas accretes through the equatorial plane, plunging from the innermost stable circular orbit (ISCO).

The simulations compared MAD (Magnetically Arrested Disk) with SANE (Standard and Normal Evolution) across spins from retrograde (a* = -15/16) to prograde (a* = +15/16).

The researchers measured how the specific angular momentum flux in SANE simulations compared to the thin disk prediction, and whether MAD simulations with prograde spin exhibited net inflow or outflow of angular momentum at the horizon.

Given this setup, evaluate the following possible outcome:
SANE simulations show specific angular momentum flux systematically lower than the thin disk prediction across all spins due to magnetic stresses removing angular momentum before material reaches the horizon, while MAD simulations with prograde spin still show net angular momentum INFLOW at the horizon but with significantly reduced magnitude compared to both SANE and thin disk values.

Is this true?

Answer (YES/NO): NO